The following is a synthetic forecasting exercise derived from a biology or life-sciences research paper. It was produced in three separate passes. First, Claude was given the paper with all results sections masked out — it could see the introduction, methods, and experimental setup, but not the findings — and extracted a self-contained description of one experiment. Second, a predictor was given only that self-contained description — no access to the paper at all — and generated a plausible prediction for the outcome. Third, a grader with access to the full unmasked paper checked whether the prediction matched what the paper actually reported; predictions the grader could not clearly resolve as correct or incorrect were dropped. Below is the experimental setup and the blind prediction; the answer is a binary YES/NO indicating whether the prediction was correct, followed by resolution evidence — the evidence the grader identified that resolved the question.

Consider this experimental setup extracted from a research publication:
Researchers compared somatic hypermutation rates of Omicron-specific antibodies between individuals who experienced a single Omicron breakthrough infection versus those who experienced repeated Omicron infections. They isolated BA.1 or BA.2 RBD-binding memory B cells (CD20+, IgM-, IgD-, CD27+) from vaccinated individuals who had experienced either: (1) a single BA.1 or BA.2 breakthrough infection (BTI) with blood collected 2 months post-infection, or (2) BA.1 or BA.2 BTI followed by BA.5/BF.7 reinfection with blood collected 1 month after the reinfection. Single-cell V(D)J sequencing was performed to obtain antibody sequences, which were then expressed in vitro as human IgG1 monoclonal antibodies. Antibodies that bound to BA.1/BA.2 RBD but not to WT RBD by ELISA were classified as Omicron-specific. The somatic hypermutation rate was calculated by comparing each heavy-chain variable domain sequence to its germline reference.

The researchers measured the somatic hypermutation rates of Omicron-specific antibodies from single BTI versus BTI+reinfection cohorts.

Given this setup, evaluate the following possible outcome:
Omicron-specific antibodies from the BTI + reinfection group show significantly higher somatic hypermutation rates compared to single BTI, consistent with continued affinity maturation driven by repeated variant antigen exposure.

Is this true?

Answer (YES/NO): YES